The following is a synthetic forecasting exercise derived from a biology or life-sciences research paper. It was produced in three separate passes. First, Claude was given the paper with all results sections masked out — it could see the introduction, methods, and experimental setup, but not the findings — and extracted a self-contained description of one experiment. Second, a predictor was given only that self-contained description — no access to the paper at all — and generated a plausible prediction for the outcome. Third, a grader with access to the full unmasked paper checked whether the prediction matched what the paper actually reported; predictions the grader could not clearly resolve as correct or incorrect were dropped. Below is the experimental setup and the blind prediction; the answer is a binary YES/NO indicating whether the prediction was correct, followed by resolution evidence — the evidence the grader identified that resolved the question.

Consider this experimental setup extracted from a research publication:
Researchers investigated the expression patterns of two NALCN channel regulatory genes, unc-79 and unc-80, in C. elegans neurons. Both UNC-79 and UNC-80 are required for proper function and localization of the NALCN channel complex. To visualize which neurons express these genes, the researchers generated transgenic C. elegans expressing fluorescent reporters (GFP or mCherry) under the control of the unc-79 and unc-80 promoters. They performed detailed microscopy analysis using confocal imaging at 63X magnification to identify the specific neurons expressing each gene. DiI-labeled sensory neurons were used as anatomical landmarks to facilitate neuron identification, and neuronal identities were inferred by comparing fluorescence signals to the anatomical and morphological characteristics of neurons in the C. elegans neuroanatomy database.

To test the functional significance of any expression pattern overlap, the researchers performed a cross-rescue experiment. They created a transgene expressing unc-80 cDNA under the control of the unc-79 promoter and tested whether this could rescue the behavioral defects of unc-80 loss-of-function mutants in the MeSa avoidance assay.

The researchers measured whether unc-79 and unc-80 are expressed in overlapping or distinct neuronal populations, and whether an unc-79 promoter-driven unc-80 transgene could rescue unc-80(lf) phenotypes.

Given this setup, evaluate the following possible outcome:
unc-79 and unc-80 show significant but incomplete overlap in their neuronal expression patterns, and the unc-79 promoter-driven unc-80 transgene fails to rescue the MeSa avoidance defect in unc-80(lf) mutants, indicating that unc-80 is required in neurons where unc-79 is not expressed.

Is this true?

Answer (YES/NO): NO